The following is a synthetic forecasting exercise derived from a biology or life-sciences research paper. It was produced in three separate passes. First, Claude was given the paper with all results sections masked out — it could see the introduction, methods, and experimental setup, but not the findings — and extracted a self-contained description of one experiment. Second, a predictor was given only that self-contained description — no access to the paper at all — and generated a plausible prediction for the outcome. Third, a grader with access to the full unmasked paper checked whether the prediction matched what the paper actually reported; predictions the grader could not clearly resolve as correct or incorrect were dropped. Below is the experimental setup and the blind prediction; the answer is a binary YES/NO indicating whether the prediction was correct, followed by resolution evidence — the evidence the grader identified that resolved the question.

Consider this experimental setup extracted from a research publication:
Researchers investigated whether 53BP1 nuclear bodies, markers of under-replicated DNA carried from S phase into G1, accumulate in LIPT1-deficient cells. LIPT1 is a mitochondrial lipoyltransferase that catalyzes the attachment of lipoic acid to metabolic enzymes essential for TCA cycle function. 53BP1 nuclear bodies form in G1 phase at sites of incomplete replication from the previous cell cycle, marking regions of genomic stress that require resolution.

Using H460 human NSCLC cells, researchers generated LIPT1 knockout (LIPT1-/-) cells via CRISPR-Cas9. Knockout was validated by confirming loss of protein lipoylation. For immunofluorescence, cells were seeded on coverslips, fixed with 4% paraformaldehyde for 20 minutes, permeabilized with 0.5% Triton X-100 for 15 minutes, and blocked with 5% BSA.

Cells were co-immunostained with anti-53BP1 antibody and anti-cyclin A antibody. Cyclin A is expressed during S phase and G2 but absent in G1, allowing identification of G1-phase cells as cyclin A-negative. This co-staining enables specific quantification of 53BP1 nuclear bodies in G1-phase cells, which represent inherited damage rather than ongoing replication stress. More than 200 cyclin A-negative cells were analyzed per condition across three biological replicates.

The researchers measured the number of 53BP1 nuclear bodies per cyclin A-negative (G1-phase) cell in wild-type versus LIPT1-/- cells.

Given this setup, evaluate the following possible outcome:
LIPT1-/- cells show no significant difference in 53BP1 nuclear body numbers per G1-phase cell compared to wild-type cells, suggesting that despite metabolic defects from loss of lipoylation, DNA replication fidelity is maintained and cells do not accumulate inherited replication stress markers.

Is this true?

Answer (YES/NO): NO